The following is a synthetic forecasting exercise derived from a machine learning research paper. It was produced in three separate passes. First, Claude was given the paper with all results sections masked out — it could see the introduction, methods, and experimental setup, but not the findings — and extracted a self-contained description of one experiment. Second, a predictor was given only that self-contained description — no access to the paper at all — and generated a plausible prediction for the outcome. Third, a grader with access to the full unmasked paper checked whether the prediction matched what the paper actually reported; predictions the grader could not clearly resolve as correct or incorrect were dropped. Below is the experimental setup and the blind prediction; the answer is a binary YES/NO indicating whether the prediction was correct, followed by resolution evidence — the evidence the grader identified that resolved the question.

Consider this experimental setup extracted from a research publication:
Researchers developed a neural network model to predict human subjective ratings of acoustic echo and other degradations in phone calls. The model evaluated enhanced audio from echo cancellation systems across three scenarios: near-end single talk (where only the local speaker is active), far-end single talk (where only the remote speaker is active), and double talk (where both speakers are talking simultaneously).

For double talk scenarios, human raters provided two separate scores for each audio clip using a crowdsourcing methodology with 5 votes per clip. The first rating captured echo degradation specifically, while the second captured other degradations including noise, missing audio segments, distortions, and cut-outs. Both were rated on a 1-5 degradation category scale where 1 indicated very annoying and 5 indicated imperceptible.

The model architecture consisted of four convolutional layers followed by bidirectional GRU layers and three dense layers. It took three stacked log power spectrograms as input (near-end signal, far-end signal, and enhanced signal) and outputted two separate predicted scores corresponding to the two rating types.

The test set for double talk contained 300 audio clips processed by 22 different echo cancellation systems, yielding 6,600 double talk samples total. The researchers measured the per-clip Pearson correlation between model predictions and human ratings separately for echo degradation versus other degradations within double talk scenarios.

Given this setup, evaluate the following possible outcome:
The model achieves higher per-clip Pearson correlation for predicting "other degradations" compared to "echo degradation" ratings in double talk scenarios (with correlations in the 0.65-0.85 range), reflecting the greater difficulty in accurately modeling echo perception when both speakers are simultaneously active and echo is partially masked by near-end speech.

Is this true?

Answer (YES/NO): NO